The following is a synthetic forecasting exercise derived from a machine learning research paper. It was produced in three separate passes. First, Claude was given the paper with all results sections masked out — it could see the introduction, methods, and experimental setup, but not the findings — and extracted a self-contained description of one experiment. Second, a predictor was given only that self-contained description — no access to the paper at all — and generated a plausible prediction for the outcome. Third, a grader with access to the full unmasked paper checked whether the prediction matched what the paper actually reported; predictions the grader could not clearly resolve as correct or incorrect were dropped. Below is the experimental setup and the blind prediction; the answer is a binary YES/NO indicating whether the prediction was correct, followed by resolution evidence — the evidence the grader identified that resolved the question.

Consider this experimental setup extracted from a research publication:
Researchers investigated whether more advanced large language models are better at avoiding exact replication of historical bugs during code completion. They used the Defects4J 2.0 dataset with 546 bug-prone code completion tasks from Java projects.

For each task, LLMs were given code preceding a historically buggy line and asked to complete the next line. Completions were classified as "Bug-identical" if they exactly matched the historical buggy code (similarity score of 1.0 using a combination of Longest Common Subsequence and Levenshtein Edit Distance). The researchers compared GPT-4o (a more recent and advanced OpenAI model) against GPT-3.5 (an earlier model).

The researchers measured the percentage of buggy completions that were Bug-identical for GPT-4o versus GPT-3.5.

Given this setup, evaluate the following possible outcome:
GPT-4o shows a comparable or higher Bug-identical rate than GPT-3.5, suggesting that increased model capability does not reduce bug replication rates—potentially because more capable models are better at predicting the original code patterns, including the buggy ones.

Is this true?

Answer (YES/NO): YES